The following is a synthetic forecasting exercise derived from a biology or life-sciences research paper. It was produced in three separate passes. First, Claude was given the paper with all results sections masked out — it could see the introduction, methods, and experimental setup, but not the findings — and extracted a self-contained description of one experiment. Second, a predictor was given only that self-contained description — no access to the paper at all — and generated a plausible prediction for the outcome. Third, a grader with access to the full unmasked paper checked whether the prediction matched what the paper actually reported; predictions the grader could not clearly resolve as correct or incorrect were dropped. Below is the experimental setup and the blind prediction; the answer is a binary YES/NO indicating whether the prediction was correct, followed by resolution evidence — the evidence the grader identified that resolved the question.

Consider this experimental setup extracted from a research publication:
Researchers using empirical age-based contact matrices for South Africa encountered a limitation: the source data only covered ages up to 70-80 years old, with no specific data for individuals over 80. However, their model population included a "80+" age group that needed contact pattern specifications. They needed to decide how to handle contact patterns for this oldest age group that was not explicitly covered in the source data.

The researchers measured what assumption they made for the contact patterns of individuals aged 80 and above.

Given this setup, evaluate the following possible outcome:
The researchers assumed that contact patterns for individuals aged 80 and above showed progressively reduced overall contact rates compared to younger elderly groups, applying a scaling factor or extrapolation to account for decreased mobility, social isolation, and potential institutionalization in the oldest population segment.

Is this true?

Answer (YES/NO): NO